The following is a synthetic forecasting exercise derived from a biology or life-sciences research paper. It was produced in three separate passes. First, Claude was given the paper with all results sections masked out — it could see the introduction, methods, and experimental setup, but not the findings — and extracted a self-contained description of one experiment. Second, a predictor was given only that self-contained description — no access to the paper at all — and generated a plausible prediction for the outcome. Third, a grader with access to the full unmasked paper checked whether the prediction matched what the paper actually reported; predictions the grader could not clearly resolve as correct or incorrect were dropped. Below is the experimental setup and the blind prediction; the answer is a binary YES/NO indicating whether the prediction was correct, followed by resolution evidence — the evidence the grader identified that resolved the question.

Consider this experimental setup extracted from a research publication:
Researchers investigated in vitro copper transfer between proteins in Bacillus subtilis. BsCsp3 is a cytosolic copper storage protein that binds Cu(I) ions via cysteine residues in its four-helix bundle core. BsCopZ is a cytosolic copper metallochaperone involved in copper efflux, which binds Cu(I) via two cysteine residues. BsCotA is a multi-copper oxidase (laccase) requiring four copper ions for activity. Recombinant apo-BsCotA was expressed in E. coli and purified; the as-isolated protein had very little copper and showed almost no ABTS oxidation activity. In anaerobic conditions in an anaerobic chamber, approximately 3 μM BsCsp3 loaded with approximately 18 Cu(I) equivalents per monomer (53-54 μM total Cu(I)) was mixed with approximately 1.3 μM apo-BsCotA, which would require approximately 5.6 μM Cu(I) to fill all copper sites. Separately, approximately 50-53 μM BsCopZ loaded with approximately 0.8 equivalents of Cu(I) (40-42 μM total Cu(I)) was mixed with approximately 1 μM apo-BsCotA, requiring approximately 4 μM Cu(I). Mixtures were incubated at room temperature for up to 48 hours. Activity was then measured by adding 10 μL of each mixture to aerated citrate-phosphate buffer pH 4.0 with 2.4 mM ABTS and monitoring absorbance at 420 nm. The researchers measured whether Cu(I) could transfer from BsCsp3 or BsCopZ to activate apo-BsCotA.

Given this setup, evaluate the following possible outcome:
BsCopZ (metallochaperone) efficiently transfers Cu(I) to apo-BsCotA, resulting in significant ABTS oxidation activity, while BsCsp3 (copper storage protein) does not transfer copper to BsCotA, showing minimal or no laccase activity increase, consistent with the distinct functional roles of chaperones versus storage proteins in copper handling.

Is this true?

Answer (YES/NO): NO